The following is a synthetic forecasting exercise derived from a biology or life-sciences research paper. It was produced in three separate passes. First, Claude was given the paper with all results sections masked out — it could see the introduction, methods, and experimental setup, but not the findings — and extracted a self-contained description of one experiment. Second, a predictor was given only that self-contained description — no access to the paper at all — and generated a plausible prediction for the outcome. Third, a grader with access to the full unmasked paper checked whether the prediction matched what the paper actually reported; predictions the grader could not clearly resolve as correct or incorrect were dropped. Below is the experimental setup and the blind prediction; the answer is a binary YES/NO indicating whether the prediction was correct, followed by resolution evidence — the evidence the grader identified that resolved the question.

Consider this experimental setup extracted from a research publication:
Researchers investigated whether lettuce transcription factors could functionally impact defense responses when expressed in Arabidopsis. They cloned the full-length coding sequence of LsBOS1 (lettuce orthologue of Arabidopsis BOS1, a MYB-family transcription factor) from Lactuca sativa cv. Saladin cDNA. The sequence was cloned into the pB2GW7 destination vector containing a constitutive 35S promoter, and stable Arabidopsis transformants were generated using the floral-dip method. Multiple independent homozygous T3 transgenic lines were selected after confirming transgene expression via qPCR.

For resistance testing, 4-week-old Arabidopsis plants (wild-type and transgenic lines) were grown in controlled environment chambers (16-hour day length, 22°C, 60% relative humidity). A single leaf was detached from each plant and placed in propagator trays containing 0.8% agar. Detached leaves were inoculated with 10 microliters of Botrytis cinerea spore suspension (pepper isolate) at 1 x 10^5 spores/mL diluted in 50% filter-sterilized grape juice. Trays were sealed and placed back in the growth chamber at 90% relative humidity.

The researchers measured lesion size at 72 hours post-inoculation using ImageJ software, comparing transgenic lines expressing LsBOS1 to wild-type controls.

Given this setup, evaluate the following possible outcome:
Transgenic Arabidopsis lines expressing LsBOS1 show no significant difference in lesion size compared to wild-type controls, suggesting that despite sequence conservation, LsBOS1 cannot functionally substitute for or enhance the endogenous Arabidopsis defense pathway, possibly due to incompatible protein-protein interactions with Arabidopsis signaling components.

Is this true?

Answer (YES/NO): NO